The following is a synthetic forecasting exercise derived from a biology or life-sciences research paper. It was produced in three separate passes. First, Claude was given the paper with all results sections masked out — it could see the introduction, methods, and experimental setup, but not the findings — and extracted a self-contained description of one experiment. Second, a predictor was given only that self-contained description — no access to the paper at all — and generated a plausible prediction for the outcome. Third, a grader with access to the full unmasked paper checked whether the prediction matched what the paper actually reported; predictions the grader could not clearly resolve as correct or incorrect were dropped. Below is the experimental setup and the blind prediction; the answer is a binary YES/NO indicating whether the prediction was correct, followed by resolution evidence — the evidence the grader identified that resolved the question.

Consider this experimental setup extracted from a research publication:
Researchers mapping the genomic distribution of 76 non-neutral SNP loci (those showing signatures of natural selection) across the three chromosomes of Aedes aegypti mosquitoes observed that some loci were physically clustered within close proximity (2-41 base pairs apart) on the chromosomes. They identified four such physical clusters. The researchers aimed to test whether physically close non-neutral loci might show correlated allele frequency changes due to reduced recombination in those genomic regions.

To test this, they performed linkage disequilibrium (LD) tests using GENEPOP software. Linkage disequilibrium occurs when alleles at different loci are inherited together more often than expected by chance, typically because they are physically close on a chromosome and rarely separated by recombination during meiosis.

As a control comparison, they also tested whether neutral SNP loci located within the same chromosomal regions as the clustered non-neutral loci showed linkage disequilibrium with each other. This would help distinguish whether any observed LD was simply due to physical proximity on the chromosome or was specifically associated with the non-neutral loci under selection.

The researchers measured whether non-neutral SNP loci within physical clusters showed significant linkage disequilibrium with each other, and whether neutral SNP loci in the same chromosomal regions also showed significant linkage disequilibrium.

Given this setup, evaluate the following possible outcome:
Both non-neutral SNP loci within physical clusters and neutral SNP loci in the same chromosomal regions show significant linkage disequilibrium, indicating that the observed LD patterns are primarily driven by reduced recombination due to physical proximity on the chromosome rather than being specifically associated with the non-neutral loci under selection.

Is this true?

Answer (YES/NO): NO